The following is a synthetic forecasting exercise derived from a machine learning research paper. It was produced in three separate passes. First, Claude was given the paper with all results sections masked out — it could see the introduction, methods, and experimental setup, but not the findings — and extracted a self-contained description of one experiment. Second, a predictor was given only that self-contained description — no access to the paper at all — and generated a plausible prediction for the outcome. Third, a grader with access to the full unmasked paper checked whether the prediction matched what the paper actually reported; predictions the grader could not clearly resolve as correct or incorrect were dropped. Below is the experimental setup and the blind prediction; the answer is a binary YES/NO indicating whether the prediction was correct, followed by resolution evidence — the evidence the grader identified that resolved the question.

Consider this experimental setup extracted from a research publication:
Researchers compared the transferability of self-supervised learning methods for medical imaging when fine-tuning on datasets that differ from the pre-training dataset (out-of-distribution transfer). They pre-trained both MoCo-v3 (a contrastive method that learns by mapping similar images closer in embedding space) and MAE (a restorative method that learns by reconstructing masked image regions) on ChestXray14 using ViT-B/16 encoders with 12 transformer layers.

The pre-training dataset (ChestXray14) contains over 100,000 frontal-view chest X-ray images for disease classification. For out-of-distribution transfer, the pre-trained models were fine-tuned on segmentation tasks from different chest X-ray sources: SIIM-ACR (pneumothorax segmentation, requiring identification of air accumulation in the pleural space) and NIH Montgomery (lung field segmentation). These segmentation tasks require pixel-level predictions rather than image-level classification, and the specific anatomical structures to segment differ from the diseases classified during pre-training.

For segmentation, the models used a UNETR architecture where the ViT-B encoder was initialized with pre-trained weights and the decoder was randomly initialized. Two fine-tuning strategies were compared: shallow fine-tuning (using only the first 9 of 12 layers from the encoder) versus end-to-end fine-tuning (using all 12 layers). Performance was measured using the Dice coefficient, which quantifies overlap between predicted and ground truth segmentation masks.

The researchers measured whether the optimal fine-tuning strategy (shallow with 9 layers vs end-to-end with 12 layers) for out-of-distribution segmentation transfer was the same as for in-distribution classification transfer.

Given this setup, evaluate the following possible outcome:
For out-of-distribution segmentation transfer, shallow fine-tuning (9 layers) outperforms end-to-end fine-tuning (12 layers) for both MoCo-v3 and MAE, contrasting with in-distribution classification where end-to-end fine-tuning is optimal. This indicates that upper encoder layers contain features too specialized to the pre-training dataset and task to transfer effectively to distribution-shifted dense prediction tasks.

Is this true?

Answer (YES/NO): NO